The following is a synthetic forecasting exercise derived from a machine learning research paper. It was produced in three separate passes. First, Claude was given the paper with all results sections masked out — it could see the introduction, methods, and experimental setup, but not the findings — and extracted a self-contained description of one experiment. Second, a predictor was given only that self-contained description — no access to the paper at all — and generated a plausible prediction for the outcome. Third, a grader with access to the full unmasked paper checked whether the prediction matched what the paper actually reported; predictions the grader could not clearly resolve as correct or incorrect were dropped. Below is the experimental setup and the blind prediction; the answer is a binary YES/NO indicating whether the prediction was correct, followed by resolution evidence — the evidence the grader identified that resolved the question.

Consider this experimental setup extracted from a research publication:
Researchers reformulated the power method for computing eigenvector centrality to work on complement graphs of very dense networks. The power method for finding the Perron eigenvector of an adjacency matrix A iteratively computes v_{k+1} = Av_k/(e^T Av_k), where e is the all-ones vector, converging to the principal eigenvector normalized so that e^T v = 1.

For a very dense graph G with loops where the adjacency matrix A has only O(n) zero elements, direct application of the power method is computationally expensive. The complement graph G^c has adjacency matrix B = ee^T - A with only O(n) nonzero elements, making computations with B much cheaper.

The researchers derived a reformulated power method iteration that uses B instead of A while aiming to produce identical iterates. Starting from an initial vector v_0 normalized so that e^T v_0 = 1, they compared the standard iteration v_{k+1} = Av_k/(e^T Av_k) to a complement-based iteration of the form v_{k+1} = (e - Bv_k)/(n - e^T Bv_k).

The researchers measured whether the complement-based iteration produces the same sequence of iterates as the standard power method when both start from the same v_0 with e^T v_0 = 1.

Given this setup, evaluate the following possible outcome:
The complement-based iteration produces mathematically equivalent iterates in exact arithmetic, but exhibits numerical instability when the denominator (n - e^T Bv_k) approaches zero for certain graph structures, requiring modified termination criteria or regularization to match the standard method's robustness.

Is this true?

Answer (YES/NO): NO